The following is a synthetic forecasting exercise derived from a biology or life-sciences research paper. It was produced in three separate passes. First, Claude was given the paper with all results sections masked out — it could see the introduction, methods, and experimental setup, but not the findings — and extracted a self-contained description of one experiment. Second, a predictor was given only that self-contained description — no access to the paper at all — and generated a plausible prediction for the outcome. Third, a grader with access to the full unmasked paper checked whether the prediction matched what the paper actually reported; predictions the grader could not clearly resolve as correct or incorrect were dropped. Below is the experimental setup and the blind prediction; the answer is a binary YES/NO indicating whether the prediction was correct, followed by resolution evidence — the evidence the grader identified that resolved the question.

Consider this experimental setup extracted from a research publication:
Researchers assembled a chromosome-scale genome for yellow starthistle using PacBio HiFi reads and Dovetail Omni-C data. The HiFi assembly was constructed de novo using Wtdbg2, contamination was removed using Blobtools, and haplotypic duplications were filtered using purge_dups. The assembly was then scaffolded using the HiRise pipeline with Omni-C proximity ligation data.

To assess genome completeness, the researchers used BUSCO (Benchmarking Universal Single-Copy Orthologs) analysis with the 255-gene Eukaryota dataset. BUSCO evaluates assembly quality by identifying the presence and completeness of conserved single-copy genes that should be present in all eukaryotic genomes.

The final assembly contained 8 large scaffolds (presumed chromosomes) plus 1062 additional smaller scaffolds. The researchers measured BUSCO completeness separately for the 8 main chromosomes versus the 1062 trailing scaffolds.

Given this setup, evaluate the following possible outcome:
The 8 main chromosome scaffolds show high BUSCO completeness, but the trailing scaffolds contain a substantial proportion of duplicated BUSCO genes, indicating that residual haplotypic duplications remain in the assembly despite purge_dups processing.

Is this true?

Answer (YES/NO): NO